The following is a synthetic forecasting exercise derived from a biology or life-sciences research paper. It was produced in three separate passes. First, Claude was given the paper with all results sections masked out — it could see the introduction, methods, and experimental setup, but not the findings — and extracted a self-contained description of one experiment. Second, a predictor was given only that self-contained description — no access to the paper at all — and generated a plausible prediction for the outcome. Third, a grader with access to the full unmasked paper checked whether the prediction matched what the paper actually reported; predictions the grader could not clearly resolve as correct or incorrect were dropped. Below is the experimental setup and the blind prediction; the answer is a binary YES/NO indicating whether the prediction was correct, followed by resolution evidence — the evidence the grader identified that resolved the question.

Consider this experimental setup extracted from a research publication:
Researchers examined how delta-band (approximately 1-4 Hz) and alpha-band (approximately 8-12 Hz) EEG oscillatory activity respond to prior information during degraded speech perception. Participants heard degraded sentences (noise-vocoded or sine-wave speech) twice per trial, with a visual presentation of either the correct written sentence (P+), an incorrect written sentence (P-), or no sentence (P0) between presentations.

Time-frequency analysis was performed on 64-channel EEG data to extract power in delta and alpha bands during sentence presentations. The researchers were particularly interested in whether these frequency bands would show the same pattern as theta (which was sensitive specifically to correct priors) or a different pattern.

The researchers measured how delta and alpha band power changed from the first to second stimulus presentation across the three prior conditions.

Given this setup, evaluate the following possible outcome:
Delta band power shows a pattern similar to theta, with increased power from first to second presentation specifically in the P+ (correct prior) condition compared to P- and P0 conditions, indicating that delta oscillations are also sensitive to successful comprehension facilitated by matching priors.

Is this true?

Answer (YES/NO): NO